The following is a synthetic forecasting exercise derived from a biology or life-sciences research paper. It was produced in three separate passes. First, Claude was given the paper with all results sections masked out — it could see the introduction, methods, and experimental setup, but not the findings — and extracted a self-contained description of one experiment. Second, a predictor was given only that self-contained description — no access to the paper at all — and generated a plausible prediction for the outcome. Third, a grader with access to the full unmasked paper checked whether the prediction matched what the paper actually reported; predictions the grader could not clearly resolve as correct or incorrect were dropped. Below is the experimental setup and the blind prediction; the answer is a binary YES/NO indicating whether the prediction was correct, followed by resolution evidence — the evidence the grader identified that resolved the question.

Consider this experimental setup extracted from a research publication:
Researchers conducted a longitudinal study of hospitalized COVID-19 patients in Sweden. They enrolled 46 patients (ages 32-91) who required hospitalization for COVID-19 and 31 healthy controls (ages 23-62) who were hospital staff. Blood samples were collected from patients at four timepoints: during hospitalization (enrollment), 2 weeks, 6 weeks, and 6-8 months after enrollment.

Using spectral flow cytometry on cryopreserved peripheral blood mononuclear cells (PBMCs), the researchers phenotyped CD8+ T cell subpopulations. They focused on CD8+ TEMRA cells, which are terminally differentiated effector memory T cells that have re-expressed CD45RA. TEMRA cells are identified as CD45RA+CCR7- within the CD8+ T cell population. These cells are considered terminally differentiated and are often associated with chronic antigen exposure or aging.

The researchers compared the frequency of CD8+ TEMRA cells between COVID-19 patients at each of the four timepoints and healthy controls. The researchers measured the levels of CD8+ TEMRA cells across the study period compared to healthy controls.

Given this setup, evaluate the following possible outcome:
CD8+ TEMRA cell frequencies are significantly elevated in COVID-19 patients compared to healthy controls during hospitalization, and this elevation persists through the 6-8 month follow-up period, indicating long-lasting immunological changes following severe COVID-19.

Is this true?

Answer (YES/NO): YES